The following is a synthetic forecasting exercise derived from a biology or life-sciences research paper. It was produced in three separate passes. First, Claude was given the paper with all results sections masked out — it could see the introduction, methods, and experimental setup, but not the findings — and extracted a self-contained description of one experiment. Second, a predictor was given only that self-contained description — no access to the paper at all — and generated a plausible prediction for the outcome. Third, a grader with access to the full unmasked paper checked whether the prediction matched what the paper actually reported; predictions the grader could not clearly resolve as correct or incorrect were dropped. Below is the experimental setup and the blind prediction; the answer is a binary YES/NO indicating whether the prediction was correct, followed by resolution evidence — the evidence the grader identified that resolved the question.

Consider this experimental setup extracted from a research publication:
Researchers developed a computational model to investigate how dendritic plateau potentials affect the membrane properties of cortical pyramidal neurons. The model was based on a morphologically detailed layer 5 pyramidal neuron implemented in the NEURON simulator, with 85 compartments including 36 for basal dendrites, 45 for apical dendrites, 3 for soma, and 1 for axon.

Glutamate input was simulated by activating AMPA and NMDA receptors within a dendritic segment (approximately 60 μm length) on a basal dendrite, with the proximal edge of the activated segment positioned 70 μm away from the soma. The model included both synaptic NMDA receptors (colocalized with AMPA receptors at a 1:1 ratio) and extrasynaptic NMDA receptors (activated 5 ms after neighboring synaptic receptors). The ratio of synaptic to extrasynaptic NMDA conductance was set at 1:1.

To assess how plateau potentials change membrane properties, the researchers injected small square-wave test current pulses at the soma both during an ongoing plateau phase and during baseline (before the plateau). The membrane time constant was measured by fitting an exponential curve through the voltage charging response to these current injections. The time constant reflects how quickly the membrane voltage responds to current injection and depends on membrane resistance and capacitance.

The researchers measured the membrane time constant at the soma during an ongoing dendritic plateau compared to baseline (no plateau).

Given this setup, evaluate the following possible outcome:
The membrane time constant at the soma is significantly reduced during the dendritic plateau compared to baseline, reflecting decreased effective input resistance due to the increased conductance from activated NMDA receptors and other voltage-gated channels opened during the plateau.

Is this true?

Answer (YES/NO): YES